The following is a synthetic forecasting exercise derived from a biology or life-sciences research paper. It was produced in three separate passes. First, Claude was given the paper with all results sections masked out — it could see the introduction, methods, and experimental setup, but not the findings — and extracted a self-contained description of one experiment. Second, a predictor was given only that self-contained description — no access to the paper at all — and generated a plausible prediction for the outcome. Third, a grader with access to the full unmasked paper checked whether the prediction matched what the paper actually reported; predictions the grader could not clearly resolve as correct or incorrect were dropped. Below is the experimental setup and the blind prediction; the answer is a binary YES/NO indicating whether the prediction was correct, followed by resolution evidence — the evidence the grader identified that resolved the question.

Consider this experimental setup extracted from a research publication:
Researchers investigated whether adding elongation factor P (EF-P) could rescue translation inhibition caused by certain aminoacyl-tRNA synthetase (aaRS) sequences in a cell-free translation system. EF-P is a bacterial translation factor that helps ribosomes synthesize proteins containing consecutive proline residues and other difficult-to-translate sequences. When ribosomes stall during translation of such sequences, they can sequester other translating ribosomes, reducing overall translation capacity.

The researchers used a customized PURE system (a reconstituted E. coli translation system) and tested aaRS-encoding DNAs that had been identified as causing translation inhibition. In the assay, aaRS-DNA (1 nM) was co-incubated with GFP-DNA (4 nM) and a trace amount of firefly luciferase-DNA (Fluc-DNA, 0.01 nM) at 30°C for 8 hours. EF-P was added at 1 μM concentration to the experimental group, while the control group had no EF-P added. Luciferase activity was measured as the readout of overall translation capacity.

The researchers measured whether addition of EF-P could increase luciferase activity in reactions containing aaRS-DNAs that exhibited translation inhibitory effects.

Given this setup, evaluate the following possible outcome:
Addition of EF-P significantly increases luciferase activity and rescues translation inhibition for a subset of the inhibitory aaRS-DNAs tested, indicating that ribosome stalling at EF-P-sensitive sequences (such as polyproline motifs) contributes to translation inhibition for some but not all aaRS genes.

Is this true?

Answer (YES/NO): YES